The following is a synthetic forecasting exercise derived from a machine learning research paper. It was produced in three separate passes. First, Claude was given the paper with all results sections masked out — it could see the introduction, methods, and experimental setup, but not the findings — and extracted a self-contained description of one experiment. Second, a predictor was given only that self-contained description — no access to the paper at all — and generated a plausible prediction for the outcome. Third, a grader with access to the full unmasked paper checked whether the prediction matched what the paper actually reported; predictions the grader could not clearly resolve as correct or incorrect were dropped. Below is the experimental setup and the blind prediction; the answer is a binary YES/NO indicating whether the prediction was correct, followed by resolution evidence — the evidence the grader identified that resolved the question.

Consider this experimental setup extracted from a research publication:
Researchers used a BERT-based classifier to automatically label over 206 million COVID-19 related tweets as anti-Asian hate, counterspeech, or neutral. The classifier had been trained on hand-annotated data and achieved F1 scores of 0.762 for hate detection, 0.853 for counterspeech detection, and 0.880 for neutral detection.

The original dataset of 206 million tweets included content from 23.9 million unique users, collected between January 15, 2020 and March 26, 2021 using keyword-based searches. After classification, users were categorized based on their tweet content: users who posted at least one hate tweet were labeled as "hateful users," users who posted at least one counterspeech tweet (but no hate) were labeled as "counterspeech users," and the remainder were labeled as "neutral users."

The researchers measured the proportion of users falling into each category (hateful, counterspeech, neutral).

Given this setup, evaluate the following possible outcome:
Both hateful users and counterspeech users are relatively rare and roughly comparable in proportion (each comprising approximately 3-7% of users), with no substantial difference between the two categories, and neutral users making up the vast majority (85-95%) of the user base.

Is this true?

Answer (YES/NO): NO